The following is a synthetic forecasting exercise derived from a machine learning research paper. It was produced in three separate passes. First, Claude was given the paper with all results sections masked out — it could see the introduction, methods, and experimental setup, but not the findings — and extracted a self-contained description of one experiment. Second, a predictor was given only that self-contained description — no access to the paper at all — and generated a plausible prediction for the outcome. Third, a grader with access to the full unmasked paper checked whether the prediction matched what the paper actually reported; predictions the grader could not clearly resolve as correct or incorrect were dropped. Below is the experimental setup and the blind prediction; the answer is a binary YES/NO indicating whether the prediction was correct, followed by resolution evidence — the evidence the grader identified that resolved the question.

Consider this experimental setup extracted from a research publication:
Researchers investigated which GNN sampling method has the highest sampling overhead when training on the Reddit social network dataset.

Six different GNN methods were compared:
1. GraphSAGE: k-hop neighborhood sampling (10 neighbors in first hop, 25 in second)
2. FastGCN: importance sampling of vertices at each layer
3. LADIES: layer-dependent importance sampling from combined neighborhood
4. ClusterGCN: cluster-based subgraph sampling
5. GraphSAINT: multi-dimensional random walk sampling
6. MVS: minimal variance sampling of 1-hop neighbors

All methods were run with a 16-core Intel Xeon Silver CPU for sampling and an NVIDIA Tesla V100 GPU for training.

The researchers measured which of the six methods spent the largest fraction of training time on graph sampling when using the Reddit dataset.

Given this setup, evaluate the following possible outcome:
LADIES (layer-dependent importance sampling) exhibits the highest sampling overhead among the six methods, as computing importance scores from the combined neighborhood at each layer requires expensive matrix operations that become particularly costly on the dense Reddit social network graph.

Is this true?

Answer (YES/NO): YES